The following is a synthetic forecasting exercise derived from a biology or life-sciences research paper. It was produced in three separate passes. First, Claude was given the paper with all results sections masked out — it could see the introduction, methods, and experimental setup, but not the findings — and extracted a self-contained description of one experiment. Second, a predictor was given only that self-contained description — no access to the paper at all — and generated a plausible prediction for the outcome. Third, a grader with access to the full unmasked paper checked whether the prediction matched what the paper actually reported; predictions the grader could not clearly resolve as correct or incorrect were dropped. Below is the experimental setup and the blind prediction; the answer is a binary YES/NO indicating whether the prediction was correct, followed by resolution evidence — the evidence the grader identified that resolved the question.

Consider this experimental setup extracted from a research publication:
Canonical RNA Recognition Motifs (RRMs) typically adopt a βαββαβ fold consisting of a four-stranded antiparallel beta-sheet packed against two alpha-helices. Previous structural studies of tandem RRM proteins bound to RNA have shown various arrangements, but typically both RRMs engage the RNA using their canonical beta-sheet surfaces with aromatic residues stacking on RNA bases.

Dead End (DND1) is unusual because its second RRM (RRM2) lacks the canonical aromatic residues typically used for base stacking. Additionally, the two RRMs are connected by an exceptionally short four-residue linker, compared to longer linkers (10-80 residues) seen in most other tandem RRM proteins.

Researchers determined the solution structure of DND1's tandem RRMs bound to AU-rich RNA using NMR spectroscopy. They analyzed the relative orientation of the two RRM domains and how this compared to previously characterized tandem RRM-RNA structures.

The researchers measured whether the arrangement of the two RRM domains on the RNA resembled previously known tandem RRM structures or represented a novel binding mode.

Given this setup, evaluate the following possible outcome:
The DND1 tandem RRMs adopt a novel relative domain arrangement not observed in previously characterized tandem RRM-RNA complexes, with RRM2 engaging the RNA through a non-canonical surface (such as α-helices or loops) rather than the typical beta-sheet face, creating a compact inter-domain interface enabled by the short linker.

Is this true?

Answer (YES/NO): YES